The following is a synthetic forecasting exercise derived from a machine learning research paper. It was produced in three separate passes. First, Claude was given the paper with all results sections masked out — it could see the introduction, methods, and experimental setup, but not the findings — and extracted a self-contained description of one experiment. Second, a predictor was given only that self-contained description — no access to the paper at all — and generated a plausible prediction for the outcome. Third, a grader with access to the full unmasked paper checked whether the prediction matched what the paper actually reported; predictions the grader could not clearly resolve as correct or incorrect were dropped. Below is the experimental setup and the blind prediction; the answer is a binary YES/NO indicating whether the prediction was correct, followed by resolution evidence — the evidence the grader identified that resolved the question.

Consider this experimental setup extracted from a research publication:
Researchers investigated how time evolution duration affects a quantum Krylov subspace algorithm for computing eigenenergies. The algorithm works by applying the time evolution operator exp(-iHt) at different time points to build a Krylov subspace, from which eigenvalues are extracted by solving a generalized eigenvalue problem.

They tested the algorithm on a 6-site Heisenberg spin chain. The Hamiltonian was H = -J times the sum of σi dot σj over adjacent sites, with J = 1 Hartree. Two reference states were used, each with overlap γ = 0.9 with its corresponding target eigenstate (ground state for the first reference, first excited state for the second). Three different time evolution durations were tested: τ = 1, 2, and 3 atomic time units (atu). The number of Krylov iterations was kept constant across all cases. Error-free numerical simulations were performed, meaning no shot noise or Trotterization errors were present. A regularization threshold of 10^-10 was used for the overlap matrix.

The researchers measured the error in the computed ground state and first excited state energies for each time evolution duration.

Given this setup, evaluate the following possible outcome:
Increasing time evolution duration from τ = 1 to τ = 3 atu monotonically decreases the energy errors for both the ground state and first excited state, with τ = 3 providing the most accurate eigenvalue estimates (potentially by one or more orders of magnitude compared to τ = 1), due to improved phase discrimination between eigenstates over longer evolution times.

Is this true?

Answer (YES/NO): YES